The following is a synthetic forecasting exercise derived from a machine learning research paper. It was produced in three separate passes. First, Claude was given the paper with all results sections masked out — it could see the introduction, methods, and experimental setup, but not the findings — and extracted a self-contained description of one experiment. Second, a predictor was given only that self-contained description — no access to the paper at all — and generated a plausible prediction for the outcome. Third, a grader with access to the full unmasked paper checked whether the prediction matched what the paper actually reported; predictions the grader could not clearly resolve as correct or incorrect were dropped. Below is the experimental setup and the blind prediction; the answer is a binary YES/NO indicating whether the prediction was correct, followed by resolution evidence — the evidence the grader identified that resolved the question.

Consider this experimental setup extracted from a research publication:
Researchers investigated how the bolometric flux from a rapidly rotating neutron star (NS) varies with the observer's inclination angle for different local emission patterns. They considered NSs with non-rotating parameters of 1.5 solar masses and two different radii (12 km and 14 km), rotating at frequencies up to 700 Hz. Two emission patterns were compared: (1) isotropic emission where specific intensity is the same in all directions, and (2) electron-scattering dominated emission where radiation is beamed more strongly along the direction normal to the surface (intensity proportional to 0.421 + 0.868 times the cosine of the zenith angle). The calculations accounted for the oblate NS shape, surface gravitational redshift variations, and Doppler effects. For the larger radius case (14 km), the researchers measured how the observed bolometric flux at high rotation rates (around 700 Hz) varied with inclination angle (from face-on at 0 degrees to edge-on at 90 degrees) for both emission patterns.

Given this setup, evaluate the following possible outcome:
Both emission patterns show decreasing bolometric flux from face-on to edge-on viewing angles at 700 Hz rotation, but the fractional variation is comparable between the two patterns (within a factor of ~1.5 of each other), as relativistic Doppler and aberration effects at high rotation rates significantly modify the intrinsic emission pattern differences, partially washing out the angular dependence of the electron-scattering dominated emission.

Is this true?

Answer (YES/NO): NO